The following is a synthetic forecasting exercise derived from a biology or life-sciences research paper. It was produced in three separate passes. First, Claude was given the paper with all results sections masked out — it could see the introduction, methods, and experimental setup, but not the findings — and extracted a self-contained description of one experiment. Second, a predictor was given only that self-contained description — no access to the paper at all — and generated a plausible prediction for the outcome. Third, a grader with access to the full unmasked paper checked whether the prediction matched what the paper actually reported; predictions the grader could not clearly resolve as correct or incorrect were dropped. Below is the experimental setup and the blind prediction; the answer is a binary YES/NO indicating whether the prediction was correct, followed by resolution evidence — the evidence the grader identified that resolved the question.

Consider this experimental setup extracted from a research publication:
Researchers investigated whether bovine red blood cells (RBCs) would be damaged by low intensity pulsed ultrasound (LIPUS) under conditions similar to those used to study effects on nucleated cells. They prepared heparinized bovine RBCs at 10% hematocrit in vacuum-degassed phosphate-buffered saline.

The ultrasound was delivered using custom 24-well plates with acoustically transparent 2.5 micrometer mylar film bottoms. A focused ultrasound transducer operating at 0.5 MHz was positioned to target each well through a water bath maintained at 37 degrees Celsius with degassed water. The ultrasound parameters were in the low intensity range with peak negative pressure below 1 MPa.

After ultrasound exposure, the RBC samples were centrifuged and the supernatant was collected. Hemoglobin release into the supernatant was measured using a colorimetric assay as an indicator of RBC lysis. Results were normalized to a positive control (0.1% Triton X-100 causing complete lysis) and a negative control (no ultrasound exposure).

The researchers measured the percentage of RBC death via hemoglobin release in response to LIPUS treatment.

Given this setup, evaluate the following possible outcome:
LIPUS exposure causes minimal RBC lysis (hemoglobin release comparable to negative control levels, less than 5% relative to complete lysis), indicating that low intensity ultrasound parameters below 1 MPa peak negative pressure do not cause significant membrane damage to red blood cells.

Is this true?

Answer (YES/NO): YES